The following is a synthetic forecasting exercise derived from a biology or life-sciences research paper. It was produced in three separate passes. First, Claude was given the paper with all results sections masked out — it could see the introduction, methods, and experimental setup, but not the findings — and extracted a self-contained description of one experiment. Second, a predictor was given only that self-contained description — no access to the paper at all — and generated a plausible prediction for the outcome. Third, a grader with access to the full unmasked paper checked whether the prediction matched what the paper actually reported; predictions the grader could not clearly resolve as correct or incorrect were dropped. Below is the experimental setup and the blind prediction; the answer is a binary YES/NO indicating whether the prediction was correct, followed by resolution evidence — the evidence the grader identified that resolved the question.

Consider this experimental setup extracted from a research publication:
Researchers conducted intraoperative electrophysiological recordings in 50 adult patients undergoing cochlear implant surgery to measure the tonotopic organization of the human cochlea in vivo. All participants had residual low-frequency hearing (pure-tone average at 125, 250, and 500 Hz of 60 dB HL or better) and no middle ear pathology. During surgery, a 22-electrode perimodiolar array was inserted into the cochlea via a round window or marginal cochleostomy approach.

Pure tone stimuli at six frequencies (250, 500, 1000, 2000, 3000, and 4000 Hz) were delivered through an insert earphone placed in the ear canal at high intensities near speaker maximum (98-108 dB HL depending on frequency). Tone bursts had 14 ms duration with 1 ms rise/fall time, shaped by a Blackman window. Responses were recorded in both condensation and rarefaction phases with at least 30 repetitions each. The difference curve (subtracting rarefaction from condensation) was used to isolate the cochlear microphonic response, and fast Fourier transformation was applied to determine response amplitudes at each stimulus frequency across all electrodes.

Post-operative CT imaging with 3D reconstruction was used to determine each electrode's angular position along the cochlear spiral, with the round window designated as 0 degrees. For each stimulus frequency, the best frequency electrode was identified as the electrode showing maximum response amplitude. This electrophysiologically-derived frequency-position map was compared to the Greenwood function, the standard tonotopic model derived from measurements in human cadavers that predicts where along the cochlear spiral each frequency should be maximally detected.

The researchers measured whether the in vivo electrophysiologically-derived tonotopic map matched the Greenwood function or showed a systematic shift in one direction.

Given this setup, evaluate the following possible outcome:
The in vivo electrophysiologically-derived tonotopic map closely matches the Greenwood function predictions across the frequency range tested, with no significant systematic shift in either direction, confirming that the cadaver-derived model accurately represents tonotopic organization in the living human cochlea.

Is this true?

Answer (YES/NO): NO